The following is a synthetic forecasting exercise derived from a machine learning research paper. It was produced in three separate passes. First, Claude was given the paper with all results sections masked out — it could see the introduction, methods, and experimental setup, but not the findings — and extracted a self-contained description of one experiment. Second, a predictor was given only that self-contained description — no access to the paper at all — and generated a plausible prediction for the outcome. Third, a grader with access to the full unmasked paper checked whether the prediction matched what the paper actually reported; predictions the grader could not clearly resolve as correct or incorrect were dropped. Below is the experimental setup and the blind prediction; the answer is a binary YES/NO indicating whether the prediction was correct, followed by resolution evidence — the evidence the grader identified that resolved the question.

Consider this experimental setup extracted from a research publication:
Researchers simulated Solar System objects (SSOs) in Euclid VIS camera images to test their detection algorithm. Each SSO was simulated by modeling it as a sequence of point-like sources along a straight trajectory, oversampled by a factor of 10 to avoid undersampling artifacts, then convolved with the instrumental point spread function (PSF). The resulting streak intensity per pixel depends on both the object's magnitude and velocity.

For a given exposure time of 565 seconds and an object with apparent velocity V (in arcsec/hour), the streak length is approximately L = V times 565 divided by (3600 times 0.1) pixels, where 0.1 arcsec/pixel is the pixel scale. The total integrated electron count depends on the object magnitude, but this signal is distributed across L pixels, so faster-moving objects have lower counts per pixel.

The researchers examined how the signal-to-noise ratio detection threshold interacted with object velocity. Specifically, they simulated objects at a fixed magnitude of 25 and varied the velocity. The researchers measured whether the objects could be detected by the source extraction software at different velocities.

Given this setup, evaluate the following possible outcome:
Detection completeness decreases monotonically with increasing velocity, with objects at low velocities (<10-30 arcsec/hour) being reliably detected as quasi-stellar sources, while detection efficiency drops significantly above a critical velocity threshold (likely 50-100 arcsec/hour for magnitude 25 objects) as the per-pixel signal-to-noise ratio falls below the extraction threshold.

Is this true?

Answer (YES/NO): NO